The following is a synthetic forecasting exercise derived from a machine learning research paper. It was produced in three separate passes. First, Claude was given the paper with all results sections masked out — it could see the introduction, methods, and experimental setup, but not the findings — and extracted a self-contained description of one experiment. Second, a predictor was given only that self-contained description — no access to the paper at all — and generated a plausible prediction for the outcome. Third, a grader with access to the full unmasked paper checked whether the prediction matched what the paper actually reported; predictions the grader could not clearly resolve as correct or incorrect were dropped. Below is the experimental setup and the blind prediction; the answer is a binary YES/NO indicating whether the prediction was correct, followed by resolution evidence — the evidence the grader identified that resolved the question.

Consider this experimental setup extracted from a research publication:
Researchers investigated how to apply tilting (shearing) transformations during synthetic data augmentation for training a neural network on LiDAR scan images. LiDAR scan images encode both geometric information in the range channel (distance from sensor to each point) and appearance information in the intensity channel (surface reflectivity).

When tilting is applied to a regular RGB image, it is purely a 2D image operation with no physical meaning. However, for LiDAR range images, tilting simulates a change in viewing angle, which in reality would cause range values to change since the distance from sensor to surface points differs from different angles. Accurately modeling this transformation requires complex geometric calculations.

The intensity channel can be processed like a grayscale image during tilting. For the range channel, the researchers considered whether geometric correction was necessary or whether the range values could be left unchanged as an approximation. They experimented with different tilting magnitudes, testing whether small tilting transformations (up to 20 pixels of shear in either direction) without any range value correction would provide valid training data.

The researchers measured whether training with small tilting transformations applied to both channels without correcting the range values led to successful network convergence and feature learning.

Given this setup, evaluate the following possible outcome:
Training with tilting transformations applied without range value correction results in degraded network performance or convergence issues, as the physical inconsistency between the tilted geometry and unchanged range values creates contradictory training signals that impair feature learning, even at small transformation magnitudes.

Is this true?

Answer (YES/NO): NO